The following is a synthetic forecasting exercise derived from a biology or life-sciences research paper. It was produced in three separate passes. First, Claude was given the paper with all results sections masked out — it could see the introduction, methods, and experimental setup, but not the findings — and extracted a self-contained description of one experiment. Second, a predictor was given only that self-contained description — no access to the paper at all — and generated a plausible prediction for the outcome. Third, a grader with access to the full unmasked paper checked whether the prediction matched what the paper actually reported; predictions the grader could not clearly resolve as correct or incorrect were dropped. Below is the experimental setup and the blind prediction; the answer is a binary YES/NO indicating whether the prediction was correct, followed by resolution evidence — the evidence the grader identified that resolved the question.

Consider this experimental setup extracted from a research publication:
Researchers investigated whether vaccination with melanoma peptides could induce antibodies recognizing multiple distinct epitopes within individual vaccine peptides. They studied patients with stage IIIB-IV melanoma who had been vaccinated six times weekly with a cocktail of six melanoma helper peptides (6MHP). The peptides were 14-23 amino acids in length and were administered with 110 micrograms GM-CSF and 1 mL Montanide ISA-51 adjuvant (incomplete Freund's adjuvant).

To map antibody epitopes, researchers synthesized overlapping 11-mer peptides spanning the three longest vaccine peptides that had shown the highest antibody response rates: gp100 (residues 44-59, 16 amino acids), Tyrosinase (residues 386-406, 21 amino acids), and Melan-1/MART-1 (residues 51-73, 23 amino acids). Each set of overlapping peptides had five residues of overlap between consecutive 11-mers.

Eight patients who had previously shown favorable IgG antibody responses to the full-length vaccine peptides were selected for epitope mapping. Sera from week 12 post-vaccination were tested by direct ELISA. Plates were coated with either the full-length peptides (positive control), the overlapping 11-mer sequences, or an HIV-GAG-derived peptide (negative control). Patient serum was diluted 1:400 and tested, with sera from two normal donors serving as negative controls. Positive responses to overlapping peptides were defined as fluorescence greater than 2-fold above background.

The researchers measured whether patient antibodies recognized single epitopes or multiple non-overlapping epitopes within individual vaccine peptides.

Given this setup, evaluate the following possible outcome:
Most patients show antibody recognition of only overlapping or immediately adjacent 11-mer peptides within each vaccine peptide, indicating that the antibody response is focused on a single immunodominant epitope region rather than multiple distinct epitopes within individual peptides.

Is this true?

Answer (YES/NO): YES